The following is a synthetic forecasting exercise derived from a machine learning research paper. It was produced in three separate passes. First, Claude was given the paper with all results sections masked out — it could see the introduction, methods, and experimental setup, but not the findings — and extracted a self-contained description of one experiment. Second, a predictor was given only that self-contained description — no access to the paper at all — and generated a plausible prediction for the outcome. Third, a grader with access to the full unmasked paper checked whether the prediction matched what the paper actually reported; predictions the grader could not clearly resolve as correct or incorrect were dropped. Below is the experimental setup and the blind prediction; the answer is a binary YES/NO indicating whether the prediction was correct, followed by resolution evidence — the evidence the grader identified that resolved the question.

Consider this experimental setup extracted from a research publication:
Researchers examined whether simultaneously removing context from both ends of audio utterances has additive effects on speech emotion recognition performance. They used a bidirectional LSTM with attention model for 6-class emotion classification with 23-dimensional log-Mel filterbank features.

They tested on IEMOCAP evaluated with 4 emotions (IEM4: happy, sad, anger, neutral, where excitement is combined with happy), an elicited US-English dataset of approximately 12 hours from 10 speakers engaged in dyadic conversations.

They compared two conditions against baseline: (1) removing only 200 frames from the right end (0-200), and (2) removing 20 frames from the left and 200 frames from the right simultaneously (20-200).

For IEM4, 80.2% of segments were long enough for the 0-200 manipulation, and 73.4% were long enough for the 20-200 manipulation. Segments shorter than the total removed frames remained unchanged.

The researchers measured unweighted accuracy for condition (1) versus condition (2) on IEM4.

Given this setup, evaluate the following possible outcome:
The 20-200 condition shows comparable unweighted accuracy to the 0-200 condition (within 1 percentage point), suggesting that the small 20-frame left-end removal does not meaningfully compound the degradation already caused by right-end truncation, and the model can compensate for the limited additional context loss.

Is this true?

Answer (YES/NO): NO